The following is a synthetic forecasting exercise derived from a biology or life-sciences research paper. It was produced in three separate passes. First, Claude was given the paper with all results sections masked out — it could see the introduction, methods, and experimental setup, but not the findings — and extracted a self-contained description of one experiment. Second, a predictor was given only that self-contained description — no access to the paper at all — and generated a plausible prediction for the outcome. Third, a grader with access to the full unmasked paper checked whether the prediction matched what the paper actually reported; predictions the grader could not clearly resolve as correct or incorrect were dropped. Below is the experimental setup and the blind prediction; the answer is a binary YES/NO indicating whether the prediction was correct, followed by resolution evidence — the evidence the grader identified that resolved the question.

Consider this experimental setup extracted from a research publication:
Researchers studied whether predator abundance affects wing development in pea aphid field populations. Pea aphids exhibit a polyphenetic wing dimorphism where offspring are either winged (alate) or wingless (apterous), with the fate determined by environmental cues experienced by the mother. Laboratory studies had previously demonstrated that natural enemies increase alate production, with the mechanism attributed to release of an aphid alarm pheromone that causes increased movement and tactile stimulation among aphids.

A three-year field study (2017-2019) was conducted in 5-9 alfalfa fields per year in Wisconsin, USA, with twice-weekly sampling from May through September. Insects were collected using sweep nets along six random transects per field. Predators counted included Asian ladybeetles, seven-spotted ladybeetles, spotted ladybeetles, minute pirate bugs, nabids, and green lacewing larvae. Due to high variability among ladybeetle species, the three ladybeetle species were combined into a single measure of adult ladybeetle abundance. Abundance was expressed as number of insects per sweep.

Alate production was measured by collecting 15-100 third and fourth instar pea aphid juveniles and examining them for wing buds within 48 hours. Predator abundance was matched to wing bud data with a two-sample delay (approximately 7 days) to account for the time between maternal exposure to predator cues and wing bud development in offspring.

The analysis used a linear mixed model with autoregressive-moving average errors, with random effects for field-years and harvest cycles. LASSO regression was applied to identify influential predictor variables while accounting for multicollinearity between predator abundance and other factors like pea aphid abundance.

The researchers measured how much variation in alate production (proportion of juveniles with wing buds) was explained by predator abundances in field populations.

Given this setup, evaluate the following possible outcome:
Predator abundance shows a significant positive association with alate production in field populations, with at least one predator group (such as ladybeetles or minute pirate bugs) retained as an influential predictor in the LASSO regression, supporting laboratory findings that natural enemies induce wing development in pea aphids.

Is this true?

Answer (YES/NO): NO